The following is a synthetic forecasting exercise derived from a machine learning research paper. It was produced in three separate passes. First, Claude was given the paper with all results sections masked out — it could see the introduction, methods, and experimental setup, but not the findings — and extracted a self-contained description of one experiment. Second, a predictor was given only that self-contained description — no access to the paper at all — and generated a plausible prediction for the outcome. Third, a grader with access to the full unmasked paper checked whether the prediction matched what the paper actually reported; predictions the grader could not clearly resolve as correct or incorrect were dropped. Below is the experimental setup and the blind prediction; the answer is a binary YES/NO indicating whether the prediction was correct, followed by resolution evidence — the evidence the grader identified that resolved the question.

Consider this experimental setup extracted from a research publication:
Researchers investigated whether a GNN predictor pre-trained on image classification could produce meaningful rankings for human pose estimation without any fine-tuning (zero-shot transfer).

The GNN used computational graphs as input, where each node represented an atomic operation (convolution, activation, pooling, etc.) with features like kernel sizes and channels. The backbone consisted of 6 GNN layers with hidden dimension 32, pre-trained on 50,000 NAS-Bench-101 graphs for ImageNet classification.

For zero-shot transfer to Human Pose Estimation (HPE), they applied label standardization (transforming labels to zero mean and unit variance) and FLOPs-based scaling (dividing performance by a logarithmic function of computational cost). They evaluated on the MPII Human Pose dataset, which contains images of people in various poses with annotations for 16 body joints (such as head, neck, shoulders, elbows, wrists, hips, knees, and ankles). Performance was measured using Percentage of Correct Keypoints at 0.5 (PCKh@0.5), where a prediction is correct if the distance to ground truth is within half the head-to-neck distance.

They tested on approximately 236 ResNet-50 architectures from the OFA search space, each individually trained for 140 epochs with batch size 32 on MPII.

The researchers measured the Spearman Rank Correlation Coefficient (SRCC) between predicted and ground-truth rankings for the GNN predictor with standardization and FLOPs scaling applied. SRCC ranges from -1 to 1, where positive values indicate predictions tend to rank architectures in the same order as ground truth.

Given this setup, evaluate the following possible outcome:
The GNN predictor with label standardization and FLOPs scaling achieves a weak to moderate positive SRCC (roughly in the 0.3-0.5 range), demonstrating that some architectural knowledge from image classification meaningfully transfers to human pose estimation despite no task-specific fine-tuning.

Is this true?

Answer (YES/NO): YES